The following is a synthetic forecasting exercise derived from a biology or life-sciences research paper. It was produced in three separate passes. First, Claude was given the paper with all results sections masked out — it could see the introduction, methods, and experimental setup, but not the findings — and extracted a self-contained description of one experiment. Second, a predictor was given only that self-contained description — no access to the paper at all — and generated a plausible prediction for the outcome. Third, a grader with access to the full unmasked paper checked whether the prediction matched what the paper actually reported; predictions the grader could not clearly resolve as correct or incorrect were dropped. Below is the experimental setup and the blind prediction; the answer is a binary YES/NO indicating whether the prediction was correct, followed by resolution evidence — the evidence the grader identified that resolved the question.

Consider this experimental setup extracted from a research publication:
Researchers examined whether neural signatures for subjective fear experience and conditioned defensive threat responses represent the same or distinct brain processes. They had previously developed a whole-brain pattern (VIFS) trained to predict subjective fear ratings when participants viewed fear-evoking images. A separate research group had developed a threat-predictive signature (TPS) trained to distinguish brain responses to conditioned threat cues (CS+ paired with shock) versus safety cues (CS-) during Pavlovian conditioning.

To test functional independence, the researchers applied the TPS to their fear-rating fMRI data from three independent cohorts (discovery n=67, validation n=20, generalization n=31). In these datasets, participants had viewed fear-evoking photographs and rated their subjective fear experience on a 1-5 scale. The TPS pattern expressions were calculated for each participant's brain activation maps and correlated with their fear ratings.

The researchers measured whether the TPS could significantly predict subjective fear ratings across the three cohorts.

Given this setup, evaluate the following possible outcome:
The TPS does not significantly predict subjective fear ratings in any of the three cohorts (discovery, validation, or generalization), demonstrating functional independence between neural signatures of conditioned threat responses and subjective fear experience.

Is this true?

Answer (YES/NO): YES